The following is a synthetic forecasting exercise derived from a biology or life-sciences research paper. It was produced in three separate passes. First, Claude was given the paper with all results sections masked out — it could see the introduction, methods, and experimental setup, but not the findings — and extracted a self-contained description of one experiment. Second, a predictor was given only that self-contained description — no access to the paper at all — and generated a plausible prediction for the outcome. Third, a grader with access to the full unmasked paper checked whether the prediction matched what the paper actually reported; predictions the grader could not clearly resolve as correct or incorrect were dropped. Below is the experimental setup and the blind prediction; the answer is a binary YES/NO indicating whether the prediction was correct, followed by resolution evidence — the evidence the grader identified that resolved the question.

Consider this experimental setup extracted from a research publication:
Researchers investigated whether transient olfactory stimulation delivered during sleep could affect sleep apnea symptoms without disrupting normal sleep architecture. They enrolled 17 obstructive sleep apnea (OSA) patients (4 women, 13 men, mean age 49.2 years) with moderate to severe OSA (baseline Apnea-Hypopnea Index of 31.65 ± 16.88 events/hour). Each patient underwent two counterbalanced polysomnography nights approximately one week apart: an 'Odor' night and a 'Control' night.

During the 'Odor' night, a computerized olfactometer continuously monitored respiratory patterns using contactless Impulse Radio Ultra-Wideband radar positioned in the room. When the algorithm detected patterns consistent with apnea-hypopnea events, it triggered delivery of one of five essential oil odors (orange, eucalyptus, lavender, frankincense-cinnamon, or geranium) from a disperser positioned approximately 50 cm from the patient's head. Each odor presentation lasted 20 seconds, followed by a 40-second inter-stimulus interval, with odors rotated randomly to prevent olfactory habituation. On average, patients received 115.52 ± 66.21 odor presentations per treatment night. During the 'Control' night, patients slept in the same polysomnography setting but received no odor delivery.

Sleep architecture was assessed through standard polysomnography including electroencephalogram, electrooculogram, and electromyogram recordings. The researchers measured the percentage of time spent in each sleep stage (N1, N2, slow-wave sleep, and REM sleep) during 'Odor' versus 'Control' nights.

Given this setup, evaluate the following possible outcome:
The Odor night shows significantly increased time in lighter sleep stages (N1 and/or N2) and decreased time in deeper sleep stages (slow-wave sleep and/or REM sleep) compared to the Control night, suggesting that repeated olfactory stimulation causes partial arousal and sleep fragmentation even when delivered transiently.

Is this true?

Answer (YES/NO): NO